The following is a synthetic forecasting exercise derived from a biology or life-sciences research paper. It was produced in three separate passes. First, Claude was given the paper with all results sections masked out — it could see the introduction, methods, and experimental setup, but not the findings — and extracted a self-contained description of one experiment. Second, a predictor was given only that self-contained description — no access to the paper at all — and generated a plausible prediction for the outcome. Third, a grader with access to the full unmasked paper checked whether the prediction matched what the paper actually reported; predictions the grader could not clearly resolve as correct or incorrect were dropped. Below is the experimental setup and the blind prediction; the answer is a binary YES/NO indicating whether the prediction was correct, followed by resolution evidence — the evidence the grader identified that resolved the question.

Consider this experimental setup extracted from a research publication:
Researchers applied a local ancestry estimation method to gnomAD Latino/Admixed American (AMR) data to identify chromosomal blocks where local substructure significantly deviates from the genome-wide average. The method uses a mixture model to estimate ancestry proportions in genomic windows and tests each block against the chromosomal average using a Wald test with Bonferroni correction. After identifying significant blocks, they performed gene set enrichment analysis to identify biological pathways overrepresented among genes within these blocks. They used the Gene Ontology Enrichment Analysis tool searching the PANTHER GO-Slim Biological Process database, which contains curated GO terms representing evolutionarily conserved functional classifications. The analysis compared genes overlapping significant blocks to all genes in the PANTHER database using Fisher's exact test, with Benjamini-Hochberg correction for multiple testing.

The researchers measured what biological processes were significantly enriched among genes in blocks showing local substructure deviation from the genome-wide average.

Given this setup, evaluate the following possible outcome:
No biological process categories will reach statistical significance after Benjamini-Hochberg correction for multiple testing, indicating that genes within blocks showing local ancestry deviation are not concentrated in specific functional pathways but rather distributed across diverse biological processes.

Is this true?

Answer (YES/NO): NO